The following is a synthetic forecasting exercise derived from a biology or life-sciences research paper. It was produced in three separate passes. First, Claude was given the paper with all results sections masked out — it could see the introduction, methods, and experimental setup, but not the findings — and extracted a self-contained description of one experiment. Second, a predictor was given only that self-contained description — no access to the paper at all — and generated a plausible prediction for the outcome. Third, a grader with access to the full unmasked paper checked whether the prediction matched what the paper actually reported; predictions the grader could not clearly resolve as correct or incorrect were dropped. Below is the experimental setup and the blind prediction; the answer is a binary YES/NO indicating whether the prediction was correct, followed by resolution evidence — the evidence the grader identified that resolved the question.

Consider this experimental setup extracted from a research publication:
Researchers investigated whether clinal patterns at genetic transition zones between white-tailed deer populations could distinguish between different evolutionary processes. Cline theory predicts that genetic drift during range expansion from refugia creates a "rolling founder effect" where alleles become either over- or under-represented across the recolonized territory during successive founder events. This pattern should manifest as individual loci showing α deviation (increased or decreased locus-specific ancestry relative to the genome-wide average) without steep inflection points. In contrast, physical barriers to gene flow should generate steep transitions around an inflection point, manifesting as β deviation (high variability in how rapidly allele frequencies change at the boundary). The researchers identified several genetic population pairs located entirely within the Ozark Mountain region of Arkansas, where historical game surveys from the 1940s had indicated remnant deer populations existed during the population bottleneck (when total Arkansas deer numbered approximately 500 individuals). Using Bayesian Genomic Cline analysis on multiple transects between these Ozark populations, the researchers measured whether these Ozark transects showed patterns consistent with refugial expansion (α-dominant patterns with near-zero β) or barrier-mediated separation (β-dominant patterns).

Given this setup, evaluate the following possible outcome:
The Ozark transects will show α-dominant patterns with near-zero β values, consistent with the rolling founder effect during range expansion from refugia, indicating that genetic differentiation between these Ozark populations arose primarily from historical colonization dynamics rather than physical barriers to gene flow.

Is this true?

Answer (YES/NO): YES